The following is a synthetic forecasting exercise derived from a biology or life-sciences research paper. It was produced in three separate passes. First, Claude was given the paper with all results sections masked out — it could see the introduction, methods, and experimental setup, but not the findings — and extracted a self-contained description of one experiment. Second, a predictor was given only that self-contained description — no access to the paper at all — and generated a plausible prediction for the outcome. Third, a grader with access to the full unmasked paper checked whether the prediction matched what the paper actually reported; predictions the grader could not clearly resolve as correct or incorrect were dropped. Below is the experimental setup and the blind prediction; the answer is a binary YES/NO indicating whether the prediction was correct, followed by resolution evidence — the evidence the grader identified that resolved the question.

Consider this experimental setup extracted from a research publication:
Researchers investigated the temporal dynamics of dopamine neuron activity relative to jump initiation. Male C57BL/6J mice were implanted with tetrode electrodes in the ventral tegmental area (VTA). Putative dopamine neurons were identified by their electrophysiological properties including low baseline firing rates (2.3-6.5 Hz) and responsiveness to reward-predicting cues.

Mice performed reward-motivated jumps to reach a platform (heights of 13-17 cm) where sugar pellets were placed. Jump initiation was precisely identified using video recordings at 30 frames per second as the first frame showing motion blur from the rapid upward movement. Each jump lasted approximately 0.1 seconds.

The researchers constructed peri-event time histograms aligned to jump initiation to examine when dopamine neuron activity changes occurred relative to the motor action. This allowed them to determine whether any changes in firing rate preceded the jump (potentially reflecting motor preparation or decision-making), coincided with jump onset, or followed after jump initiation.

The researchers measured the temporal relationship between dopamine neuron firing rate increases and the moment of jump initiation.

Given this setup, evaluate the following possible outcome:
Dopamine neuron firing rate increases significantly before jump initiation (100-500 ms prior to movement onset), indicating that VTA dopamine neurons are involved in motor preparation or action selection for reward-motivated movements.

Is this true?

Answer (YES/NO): NO